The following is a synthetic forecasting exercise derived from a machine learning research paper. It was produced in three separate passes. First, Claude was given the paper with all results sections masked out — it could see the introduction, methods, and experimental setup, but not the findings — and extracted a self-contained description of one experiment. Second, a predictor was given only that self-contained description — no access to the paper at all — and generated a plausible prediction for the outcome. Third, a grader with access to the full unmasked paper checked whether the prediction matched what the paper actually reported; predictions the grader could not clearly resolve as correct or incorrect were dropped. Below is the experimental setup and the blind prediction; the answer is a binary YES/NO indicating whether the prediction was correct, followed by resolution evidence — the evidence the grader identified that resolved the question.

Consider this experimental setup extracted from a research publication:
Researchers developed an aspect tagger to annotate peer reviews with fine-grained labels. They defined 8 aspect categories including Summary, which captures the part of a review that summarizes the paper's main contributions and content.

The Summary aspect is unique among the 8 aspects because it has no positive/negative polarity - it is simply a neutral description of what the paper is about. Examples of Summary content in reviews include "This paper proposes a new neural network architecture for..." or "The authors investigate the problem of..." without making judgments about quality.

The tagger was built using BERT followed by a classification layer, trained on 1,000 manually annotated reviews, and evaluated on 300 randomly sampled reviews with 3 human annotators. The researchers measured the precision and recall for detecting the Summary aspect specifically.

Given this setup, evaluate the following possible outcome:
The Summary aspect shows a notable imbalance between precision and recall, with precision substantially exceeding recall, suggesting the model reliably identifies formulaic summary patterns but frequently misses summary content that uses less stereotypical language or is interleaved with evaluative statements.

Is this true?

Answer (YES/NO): NO